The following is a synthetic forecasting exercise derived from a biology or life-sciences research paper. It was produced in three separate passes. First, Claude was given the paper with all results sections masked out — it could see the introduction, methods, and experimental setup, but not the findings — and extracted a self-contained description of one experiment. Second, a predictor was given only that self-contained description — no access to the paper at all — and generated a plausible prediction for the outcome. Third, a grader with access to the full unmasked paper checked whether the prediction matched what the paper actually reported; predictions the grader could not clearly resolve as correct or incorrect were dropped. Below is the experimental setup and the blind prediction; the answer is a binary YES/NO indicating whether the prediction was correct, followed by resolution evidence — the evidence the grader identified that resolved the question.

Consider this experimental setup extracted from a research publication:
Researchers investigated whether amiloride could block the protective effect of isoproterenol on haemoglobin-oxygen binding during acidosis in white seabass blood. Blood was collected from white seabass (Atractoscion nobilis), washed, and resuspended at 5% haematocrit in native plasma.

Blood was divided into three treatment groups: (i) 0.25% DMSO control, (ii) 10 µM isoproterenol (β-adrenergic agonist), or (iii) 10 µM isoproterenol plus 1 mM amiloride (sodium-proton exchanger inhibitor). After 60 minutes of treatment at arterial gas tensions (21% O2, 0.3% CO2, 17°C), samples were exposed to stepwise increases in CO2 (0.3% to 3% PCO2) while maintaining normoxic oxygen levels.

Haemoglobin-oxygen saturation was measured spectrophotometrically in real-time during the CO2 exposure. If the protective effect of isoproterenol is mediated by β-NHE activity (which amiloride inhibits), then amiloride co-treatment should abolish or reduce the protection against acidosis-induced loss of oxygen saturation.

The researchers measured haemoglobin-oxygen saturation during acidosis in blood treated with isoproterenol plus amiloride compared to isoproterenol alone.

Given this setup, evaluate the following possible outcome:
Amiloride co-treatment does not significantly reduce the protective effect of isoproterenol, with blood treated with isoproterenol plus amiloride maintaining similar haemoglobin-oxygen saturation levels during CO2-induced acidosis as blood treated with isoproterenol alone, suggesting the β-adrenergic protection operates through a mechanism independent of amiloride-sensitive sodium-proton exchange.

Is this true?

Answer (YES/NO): NO